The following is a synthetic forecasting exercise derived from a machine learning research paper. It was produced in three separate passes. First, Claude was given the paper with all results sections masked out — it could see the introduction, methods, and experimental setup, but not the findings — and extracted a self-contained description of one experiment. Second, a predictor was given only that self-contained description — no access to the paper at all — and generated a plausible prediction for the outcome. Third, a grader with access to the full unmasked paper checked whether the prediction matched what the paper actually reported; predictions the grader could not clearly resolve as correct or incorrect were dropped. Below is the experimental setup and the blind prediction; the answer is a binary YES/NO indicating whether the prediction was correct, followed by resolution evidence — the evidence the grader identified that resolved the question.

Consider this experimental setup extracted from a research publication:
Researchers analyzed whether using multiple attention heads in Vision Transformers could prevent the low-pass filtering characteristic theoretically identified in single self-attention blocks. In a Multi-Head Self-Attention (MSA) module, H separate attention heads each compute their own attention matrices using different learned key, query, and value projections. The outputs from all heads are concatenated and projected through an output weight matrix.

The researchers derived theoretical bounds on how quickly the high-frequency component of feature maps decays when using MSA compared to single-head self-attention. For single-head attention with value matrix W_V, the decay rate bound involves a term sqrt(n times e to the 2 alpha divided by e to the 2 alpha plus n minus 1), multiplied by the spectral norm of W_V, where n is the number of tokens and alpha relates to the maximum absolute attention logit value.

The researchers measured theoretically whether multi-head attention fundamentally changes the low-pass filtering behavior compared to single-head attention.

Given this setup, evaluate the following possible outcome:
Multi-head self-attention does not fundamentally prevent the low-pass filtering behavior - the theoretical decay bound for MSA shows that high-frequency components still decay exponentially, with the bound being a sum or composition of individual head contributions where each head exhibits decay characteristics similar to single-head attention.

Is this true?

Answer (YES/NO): YES